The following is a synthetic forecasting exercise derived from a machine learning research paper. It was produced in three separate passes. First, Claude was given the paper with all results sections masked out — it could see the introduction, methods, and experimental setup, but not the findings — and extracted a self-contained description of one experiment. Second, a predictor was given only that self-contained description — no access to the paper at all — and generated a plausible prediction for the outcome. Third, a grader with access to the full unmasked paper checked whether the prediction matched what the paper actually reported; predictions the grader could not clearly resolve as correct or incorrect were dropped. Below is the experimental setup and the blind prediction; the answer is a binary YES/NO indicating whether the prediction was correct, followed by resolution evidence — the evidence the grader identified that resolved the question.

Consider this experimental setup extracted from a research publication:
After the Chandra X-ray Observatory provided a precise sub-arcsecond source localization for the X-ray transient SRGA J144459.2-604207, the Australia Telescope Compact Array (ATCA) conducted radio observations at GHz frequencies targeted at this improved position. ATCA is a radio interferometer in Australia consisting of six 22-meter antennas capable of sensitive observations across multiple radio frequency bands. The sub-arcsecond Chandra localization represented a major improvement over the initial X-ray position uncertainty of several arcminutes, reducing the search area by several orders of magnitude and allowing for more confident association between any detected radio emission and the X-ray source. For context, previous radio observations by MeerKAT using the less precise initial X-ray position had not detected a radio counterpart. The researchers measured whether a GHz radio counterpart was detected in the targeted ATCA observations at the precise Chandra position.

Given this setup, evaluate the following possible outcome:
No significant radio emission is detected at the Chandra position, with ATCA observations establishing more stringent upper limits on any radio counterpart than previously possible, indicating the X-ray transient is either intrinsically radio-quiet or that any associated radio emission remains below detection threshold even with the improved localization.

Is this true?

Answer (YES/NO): NO